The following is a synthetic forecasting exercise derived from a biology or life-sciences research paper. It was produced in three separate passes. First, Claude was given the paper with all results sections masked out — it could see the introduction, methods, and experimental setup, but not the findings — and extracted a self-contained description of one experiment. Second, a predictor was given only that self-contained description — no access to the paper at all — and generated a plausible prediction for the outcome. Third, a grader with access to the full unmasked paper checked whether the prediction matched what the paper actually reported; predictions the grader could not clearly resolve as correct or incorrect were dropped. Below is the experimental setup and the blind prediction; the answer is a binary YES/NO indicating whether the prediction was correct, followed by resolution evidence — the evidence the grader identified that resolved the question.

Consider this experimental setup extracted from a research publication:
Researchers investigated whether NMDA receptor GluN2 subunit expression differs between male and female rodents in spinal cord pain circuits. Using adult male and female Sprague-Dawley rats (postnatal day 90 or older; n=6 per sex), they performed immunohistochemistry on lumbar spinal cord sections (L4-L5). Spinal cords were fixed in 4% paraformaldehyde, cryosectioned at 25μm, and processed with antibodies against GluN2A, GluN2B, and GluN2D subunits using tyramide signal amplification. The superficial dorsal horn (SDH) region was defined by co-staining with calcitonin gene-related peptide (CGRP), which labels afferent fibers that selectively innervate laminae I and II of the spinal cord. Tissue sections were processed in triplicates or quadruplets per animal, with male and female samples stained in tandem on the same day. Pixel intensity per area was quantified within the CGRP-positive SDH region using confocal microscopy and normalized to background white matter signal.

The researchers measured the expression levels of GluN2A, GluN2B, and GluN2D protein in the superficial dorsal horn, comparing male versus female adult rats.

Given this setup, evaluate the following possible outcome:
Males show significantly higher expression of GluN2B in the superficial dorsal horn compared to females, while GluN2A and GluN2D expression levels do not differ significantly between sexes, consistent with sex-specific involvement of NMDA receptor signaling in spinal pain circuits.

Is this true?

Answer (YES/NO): NO